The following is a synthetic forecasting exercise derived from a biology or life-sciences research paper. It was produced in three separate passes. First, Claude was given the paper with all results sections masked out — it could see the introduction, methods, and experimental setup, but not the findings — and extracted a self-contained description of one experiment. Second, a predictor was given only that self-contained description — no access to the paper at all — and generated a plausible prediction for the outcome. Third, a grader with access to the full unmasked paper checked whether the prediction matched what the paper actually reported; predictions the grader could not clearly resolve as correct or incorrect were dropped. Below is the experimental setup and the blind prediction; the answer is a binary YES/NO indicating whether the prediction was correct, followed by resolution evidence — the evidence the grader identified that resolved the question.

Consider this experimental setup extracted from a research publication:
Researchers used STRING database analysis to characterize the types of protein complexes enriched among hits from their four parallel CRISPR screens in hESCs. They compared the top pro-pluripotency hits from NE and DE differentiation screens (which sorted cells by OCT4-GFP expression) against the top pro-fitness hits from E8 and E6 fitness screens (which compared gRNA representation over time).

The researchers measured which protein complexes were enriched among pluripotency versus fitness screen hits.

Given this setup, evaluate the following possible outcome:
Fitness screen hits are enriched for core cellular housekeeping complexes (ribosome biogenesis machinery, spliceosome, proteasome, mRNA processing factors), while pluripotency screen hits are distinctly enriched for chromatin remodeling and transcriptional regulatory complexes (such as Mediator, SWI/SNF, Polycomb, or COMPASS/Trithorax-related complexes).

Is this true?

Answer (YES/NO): NO